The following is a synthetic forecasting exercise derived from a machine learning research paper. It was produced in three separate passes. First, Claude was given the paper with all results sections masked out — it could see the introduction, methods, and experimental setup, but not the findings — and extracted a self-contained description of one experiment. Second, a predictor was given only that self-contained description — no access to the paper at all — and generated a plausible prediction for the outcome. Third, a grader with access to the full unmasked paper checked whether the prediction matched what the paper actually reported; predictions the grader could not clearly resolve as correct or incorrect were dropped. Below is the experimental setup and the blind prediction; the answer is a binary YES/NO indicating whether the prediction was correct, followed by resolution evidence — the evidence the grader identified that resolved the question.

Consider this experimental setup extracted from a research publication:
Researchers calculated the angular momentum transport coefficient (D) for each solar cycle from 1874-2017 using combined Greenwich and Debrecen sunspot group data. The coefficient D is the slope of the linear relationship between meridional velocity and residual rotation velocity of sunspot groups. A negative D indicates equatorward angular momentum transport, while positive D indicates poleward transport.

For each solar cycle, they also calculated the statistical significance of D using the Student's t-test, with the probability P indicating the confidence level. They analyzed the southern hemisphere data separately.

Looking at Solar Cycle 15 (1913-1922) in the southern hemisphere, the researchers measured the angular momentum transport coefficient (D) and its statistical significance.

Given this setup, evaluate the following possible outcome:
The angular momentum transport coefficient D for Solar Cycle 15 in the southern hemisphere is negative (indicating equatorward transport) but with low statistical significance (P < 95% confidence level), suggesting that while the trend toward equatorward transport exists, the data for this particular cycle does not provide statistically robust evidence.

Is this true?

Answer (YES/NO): NO